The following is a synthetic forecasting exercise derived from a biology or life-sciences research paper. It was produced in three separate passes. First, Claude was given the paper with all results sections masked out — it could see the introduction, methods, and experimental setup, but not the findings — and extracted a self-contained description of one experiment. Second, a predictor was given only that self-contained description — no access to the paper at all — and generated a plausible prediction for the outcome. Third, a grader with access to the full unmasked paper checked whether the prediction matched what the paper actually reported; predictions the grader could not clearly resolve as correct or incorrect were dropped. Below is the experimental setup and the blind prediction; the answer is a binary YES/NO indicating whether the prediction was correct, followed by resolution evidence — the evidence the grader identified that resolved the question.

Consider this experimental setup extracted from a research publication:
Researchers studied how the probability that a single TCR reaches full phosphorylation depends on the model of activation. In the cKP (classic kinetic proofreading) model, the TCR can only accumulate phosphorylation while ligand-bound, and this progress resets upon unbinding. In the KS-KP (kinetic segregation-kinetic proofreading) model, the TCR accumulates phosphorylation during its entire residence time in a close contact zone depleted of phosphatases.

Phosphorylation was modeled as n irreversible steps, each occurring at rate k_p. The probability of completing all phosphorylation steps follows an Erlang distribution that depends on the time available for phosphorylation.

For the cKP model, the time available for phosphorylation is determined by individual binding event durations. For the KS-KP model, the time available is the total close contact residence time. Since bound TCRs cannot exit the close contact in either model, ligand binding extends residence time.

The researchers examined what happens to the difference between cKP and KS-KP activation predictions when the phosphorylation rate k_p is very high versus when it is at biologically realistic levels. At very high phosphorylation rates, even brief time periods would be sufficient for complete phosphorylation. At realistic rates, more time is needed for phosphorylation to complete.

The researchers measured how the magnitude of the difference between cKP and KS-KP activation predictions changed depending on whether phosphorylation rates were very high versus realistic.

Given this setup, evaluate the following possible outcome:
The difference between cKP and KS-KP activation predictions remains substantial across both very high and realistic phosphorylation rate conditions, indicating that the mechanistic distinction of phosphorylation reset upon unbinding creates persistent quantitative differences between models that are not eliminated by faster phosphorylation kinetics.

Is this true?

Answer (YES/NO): NO